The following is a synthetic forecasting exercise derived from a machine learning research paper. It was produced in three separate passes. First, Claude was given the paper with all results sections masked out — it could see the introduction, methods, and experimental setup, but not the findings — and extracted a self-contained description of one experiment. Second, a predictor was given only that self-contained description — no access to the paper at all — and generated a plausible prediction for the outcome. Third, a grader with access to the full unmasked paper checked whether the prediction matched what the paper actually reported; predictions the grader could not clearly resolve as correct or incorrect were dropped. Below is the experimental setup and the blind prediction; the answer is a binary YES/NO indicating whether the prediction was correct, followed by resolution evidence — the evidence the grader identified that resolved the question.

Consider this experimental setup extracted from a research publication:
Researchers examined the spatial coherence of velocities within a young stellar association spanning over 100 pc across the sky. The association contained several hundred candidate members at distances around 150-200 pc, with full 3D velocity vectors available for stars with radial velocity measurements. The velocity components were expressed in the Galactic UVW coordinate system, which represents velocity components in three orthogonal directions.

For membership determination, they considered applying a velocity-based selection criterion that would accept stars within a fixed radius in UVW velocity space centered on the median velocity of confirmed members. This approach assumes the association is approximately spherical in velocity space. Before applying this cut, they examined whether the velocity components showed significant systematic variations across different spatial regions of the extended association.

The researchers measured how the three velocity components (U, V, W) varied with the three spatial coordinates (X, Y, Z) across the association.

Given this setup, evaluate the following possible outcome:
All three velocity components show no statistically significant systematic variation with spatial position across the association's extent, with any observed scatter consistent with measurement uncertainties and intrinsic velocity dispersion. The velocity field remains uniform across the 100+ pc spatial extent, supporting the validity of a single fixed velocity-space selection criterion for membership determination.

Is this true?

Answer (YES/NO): NO